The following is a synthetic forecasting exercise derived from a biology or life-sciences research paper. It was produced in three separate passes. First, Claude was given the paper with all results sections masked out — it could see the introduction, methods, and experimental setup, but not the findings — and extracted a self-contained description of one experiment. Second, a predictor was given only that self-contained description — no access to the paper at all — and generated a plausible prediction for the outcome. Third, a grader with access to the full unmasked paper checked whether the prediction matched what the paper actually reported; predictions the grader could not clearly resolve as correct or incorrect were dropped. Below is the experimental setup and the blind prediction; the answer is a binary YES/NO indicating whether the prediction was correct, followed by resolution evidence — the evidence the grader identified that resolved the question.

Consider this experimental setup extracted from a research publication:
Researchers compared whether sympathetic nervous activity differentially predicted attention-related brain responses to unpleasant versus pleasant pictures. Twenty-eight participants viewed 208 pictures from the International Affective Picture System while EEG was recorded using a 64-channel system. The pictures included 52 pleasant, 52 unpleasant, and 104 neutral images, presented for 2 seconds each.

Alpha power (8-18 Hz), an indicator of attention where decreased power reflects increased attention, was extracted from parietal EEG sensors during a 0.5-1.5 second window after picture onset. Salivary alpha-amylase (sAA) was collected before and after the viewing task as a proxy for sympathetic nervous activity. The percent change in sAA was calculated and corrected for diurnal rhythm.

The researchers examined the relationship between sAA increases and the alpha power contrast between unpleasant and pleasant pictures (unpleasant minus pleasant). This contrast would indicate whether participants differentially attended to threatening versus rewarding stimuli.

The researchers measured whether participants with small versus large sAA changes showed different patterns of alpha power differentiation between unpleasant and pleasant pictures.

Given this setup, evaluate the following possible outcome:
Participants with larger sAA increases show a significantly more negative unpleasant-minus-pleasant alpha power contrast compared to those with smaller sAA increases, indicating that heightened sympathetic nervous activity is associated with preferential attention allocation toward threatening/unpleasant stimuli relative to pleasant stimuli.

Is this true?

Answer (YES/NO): NO